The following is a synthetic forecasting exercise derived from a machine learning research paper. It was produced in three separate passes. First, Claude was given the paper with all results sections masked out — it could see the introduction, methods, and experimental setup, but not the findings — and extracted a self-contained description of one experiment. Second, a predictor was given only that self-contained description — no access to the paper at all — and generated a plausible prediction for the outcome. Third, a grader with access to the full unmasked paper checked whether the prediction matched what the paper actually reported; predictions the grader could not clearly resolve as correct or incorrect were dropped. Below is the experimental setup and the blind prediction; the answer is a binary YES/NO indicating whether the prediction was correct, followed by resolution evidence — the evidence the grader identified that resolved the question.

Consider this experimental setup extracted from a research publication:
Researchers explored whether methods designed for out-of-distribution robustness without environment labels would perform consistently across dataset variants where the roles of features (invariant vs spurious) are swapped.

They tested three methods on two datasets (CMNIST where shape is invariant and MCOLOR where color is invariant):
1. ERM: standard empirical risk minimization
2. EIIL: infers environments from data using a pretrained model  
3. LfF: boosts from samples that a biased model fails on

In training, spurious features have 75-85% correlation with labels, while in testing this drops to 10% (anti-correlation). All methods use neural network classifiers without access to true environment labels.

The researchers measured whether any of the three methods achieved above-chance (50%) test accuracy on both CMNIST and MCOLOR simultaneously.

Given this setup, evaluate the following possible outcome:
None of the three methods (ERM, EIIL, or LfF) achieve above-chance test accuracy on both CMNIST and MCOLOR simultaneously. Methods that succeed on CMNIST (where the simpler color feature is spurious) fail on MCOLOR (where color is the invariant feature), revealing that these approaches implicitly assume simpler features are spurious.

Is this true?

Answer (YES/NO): YES